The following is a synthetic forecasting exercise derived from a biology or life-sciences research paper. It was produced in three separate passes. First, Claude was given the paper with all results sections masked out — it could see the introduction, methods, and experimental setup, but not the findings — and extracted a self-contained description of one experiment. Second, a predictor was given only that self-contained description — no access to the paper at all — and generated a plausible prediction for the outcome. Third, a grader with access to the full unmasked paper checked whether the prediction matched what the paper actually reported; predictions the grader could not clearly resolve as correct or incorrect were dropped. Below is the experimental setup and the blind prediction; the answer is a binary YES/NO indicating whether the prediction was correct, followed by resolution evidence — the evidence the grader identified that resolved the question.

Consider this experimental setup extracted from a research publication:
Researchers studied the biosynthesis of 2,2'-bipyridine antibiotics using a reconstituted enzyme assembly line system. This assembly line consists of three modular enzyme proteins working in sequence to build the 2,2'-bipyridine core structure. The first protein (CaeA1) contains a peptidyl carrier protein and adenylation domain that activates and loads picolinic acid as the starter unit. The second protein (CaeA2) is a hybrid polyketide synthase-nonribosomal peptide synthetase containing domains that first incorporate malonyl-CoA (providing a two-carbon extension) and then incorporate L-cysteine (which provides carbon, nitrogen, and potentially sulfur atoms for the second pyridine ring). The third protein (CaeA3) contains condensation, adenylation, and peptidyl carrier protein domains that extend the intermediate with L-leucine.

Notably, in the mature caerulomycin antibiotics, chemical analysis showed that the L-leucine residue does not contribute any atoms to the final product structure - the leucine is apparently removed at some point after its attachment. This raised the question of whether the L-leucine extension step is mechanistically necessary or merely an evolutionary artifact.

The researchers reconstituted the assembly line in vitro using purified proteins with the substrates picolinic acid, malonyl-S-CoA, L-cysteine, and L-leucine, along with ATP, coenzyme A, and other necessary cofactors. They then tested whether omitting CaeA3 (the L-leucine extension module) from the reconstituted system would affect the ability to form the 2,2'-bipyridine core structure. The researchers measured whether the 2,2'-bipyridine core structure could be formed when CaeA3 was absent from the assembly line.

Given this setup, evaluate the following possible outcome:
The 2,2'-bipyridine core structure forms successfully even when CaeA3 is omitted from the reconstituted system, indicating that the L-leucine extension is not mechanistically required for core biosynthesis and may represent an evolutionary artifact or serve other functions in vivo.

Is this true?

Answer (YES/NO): YES